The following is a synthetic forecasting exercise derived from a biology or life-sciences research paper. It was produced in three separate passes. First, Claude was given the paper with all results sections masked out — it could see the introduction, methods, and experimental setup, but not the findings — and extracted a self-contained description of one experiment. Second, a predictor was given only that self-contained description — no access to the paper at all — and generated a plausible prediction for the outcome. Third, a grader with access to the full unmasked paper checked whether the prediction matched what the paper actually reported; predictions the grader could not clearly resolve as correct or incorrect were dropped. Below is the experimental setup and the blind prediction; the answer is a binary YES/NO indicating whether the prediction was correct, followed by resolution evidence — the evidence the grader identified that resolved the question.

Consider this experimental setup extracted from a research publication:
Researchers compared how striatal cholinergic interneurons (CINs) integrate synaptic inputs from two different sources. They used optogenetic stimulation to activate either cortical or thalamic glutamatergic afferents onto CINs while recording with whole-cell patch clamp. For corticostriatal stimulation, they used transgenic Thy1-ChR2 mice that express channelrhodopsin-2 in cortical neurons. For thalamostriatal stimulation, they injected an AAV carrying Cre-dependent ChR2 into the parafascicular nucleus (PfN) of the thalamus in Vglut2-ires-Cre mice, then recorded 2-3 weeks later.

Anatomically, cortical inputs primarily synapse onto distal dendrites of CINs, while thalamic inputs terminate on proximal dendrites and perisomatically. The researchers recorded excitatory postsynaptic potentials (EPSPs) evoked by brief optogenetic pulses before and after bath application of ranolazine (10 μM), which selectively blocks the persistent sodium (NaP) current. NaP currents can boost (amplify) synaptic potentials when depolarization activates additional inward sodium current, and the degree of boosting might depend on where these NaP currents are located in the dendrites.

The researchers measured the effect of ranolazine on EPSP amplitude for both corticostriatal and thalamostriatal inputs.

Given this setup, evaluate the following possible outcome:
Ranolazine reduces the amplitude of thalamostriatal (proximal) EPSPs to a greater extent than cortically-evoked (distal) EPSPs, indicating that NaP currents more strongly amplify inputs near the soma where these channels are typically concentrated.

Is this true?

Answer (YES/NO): YES